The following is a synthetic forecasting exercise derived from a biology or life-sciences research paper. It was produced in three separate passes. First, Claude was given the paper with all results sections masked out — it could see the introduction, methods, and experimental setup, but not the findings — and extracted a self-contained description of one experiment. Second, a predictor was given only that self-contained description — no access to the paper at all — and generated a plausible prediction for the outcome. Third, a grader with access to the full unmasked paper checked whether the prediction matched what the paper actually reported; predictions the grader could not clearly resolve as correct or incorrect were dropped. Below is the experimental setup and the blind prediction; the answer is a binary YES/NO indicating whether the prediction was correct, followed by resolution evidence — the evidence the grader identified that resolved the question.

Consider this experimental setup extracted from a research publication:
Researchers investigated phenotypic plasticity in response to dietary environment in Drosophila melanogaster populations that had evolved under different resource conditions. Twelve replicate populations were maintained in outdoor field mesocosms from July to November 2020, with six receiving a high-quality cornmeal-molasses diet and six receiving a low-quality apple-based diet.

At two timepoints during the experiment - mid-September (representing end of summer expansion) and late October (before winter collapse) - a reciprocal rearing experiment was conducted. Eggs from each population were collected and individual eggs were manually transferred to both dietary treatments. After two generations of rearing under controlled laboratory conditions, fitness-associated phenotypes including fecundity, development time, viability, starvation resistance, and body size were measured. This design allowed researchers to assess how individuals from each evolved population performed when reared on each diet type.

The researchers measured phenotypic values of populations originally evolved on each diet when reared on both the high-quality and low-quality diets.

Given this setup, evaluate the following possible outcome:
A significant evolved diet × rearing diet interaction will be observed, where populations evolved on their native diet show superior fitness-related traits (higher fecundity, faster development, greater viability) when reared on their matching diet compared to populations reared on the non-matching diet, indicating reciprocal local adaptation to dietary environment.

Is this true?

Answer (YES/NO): NO